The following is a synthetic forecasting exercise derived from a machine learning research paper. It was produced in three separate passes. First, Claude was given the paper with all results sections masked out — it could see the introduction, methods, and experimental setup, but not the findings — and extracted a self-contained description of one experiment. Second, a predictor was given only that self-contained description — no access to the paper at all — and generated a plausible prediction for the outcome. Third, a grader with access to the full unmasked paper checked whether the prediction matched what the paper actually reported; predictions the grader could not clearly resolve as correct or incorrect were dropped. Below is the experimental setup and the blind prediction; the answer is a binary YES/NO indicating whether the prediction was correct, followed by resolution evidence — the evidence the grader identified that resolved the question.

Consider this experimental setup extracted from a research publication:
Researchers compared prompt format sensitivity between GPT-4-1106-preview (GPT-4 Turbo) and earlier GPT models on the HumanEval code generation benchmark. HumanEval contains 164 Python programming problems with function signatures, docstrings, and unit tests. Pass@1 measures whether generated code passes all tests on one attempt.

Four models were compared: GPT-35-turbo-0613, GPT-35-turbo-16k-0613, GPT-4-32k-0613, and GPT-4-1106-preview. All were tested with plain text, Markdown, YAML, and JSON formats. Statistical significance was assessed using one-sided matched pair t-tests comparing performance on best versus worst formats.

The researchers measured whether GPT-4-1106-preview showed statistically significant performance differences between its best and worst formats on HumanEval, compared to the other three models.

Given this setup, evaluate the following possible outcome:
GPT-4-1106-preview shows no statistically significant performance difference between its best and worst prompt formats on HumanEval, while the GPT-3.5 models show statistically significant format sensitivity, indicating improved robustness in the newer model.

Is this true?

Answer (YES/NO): YES